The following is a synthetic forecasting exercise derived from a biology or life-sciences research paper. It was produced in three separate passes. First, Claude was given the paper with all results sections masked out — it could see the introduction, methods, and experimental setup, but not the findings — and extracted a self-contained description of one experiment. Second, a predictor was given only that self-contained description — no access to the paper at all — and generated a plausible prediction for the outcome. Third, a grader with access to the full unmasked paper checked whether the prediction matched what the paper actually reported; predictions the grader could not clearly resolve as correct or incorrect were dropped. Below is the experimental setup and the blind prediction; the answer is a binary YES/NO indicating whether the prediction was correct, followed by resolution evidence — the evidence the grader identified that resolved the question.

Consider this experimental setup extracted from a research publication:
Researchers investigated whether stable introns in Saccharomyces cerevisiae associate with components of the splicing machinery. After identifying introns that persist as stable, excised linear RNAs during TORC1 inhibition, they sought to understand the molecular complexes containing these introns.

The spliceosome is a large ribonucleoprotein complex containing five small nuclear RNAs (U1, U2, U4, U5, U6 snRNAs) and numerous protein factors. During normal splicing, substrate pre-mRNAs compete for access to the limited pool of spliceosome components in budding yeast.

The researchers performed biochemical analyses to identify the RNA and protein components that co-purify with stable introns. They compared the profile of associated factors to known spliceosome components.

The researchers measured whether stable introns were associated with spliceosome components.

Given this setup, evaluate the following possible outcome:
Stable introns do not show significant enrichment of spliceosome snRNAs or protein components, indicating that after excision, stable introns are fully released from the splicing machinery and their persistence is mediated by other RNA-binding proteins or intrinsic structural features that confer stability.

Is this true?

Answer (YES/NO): NO